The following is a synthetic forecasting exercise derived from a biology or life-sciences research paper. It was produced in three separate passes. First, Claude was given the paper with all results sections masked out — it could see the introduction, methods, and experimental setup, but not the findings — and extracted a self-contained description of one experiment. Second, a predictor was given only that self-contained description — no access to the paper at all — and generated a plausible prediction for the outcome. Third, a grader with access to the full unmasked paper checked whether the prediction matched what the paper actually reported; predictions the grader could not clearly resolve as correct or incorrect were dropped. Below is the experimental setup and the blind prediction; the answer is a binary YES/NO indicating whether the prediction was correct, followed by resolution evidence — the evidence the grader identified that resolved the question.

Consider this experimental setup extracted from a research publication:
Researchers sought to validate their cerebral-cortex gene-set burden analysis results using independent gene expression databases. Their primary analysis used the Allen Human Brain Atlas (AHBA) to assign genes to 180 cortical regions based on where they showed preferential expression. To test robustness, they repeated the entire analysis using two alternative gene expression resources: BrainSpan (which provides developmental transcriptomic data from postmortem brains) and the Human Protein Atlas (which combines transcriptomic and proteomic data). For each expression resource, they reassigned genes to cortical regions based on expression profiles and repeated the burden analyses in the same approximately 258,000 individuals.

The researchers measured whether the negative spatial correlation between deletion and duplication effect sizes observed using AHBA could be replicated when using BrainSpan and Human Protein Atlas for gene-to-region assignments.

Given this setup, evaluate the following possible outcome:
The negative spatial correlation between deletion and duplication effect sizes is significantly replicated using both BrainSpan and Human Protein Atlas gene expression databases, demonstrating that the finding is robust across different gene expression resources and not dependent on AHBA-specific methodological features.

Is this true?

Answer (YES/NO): YES